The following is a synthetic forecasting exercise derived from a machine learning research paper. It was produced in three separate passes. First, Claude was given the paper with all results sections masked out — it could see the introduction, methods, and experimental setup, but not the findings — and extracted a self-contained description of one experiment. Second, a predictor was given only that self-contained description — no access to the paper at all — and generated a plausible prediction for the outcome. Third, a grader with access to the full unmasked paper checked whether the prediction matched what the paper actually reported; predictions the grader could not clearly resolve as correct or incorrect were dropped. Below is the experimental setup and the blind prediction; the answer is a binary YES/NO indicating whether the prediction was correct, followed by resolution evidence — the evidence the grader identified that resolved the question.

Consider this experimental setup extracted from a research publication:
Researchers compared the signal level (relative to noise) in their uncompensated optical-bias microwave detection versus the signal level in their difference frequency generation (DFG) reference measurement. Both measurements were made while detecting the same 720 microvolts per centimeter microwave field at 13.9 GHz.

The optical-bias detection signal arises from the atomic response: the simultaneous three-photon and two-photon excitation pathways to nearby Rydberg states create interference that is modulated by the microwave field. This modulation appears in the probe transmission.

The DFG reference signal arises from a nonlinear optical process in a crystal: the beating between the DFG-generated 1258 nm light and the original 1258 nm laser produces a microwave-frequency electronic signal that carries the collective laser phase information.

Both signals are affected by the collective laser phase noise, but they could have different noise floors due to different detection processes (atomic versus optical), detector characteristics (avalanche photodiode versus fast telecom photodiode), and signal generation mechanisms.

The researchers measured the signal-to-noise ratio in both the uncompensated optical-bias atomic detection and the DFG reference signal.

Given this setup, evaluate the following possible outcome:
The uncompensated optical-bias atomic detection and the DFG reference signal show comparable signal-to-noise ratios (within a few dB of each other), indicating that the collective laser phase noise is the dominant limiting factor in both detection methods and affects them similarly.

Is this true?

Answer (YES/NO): NO